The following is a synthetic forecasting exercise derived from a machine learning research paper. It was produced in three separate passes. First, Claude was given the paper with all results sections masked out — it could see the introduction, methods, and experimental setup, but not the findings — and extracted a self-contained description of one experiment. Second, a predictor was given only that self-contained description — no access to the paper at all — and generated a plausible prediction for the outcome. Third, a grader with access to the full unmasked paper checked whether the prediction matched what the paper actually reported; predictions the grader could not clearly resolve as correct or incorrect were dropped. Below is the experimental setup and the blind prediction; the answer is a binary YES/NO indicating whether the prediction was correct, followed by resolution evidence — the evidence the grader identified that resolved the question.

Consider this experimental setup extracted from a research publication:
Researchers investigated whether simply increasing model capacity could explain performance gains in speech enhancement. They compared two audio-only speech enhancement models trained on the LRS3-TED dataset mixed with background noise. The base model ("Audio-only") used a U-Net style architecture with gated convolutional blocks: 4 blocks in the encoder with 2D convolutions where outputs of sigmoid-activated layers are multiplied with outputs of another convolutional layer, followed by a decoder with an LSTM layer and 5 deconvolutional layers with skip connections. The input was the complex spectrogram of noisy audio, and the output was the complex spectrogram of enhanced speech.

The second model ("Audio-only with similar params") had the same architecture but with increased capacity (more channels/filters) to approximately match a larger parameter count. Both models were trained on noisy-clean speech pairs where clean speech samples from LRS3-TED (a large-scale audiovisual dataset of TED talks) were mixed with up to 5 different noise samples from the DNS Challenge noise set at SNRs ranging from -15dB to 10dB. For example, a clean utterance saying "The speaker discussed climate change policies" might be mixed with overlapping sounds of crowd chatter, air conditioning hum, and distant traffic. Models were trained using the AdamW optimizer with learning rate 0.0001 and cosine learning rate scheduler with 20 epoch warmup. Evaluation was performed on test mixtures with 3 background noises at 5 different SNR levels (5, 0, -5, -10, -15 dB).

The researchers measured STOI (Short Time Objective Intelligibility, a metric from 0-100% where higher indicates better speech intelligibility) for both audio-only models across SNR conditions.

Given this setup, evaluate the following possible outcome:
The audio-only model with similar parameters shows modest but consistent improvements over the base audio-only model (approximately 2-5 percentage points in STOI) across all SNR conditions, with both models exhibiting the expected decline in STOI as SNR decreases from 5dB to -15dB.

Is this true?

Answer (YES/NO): NO